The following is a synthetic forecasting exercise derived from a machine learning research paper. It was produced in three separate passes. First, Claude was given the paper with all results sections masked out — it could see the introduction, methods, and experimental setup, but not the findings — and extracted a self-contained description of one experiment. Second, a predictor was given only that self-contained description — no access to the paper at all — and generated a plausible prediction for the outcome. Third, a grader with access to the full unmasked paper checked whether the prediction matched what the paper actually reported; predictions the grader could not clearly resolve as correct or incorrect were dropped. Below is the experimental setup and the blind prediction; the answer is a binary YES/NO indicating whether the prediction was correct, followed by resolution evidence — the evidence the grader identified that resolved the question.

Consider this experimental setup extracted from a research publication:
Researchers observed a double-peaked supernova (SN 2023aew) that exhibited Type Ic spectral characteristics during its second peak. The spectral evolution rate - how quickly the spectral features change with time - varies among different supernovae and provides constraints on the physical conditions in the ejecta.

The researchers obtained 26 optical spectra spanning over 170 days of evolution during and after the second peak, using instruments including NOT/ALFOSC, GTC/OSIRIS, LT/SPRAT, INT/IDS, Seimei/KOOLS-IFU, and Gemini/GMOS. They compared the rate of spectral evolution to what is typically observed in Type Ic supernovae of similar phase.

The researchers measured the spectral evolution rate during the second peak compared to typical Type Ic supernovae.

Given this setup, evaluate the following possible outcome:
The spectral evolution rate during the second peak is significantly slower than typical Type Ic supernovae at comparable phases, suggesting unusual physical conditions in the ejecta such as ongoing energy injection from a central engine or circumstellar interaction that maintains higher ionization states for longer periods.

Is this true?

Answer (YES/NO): NO